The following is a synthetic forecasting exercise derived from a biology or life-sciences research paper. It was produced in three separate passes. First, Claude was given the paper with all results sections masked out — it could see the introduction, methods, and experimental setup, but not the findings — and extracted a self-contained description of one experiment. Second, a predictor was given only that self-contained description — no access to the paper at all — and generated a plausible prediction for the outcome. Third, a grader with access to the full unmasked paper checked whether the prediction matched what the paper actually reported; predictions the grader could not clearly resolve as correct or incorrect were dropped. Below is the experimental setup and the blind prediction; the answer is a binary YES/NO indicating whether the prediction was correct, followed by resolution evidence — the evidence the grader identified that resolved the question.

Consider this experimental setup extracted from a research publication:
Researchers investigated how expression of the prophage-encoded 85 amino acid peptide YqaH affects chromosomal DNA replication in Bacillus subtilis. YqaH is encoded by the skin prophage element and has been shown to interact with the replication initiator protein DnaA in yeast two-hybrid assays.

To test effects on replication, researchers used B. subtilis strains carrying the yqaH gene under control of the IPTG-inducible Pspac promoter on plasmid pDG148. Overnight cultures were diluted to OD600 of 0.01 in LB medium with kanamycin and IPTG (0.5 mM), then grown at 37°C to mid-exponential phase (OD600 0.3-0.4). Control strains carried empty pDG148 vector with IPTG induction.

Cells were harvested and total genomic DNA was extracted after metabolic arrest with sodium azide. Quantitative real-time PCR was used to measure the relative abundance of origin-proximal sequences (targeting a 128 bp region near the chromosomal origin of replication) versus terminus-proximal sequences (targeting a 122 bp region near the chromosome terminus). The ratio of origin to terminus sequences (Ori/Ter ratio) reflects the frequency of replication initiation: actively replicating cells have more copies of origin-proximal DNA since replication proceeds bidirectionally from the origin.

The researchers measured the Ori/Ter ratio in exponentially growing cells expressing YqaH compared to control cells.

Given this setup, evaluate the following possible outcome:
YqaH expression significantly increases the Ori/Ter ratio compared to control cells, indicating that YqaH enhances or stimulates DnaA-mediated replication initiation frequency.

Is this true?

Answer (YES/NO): NO